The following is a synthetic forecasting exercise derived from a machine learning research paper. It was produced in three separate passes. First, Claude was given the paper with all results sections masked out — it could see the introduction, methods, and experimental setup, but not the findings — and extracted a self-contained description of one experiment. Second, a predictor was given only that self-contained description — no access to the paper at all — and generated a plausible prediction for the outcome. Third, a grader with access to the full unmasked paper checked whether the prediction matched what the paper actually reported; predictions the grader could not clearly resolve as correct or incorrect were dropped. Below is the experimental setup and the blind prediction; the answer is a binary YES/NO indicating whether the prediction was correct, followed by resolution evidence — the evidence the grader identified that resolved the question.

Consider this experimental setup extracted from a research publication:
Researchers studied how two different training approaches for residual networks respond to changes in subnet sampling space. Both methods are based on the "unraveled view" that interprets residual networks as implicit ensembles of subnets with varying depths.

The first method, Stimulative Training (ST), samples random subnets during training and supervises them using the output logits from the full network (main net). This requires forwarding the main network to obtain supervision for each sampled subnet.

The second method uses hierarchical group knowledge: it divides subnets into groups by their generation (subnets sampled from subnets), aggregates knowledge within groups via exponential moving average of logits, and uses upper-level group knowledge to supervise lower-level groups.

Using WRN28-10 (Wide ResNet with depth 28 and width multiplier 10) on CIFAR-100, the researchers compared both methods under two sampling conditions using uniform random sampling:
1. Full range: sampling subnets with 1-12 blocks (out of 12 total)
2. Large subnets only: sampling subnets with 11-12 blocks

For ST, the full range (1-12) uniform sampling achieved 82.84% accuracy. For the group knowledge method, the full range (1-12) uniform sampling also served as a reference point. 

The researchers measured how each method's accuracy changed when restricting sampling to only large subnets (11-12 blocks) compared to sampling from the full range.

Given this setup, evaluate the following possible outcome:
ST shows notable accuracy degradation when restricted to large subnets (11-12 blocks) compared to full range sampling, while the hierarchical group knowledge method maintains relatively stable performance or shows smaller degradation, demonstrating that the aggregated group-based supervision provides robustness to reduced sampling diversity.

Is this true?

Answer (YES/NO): NO